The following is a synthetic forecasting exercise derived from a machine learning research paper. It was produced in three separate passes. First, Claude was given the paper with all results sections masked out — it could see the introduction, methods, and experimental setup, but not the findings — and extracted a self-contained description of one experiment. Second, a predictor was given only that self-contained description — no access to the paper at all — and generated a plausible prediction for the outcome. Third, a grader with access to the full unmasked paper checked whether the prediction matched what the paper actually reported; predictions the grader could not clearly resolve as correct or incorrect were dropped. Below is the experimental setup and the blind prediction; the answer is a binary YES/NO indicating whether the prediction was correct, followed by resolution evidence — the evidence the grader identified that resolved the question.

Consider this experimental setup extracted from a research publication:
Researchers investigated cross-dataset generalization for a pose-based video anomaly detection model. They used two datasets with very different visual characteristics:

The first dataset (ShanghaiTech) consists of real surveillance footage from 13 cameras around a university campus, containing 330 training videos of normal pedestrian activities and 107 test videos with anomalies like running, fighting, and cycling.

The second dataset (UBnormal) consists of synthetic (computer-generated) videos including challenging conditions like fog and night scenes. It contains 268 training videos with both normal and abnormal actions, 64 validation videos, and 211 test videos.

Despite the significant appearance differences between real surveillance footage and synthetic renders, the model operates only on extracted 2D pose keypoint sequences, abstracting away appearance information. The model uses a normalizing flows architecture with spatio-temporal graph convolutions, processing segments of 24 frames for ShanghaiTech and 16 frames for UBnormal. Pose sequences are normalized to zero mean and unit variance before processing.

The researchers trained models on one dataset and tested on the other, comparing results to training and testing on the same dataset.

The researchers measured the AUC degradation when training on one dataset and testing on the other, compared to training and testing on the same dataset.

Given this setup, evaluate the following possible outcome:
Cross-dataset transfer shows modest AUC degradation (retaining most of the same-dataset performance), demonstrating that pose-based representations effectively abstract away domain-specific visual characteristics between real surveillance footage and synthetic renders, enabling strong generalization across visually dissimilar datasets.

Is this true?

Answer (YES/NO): YES